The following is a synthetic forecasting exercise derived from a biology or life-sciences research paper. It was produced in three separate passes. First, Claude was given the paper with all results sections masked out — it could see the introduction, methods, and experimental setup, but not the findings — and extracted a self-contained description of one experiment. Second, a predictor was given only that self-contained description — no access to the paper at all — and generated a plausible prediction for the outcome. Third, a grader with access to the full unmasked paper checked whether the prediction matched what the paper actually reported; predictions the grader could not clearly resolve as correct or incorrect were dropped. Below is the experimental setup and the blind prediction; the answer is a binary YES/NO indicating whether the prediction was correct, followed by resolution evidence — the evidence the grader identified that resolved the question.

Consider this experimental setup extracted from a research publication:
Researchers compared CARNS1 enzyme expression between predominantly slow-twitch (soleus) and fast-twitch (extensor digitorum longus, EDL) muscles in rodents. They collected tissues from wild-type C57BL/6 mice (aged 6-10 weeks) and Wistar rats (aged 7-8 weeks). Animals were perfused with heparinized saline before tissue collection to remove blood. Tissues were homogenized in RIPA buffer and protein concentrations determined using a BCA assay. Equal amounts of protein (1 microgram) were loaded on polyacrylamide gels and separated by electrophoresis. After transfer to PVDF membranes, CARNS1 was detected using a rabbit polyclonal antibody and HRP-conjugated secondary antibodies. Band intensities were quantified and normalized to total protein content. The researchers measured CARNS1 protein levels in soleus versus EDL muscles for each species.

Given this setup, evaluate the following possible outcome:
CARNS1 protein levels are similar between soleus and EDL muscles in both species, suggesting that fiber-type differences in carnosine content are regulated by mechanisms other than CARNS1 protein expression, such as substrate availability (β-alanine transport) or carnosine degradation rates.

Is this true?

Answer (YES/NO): NO